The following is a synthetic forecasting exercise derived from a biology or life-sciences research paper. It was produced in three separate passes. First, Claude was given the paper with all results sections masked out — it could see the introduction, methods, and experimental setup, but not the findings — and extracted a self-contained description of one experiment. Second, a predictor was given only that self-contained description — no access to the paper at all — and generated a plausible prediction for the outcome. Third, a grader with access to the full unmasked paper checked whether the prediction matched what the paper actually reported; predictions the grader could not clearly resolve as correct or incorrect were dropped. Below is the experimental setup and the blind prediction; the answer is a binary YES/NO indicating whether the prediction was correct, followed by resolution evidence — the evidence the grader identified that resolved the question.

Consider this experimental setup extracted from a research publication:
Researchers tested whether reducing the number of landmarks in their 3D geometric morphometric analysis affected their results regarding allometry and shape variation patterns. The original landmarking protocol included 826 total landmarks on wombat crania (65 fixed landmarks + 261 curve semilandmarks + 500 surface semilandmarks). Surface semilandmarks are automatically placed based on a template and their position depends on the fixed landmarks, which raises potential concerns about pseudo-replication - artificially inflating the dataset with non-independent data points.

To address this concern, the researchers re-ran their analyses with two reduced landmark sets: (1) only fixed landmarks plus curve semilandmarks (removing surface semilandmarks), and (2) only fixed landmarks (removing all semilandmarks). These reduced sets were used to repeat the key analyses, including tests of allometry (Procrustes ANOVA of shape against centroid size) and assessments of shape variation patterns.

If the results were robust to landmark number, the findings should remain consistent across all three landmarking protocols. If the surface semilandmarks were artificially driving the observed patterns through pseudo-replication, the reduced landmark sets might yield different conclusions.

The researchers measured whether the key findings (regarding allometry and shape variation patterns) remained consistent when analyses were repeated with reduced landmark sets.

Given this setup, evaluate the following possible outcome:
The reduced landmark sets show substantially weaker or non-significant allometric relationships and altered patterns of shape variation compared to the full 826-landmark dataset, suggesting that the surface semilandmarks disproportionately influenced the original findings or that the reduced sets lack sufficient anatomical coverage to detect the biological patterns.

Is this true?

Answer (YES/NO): NO